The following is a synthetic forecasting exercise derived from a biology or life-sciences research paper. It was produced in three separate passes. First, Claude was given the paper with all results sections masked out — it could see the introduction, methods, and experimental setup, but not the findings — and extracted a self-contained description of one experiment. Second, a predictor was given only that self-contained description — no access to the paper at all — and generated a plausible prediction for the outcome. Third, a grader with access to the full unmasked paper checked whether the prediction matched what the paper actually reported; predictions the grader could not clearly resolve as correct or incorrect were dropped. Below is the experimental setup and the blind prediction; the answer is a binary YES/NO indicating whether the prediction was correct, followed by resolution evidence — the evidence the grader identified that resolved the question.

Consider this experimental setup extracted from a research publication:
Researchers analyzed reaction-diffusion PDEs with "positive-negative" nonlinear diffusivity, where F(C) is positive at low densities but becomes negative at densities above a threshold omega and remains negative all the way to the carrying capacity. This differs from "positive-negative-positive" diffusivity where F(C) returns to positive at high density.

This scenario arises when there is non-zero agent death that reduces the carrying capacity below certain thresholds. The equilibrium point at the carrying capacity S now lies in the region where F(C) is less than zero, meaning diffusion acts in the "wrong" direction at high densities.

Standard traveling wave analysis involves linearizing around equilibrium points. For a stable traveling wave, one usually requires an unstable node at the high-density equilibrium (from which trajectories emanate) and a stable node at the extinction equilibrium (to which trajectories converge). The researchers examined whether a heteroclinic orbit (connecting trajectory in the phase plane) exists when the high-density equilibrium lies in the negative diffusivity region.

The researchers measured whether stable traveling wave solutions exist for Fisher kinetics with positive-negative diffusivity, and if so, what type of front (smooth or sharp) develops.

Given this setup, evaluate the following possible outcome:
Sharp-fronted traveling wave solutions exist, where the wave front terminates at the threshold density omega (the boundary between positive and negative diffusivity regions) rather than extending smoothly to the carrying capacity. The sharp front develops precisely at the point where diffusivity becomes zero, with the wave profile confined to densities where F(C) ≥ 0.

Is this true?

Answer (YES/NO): NO